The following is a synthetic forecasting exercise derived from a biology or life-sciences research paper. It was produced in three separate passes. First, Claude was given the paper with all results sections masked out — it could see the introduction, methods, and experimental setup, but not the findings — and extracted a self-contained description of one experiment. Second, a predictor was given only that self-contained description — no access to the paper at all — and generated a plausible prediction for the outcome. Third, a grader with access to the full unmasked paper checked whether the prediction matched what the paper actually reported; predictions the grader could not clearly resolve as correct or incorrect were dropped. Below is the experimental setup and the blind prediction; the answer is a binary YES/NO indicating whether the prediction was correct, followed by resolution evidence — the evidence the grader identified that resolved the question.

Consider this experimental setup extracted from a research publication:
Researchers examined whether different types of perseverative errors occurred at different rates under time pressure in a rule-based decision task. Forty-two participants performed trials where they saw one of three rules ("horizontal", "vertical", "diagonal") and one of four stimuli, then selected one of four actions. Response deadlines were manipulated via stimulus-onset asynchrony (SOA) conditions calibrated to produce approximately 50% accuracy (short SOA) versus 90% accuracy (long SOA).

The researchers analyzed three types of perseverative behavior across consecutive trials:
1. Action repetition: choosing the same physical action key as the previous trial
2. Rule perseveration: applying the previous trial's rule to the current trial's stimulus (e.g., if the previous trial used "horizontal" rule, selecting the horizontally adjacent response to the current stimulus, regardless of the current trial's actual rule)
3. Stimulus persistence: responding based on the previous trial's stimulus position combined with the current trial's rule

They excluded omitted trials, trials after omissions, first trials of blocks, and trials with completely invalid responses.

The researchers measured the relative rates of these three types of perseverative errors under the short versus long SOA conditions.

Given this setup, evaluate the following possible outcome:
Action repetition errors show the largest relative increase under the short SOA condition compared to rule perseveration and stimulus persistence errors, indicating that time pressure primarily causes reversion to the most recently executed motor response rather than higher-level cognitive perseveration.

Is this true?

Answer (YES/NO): NO